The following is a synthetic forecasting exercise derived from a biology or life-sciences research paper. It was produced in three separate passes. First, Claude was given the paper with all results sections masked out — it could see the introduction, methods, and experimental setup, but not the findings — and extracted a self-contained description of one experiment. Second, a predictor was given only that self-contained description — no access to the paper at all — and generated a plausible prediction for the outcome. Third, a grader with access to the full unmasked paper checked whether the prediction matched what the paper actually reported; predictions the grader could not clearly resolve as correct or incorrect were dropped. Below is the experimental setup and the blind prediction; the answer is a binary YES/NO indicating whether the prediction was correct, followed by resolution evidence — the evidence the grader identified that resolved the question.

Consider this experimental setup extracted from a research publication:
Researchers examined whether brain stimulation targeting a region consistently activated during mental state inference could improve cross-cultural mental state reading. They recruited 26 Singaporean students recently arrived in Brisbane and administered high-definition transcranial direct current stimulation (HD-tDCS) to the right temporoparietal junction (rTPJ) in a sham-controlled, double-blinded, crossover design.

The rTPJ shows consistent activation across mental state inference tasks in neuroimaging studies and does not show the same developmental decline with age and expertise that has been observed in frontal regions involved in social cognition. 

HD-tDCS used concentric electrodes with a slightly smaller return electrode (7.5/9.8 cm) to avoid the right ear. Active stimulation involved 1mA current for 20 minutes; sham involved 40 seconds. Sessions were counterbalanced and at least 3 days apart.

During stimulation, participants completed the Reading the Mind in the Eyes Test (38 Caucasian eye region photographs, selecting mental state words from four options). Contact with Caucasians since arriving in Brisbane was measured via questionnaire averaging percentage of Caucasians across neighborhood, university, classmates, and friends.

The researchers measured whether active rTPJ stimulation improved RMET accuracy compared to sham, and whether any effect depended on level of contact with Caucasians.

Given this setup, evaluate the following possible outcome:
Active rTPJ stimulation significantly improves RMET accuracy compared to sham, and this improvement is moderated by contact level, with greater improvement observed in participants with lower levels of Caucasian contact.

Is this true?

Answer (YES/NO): NO